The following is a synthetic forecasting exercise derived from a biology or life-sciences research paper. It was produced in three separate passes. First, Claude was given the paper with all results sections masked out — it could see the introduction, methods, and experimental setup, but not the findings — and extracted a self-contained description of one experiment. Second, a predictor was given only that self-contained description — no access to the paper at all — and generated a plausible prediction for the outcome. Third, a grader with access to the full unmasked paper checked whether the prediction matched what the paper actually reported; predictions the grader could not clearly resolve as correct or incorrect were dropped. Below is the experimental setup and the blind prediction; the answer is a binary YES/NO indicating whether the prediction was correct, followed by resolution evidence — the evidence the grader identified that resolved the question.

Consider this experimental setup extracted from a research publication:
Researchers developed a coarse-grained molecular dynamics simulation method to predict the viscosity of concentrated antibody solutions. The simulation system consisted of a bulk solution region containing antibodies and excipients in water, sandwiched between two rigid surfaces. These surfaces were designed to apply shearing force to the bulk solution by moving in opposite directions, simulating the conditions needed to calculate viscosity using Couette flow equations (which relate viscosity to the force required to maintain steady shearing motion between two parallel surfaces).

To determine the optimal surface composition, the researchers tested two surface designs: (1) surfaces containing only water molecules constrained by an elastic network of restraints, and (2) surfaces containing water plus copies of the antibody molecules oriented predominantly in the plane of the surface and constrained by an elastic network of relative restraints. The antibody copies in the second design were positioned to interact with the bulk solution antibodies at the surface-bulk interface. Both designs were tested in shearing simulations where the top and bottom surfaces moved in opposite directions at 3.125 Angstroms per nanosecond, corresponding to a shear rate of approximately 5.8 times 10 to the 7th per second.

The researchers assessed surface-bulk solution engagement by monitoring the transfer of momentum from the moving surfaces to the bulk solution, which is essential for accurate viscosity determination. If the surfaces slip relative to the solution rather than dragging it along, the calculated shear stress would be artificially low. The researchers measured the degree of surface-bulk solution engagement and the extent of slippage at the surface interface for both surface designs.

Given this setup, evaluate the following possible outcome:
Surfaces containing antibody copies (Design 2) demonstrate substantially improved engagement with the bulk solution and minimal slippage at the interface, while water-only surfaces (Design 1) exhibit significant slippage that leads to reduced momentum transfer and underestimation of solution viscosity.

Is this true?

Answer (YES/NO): YES